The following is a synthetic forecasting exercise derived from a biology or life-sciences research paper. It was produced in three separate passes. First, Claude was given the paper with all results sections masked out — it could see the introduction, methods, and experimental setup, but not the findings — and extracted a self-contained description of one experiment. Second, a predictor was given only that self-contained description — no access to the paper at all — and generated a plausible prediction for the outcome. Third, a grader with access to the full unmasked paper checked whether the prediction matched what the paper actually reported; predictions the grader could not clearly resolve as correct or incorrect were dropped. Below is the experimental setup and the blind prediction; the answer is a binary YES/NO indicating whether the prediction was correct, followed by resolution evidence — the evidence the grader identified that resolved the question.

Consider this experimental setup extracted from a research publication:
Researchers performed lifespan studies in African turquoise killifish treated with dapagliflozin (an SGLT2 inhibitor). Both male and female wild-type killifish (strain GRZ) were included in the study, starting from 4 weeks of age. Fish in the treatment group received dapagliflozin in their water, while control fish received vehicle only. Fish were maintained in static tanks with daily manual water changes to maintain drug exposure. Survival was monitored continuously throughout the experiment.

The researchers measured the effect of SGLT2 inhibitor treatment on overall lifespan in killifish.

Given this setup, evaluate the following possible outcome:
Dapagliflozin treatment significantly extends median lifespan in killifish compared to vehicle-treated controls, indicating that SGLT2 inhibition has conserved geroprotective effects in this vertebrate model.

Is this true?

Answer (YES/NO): NO